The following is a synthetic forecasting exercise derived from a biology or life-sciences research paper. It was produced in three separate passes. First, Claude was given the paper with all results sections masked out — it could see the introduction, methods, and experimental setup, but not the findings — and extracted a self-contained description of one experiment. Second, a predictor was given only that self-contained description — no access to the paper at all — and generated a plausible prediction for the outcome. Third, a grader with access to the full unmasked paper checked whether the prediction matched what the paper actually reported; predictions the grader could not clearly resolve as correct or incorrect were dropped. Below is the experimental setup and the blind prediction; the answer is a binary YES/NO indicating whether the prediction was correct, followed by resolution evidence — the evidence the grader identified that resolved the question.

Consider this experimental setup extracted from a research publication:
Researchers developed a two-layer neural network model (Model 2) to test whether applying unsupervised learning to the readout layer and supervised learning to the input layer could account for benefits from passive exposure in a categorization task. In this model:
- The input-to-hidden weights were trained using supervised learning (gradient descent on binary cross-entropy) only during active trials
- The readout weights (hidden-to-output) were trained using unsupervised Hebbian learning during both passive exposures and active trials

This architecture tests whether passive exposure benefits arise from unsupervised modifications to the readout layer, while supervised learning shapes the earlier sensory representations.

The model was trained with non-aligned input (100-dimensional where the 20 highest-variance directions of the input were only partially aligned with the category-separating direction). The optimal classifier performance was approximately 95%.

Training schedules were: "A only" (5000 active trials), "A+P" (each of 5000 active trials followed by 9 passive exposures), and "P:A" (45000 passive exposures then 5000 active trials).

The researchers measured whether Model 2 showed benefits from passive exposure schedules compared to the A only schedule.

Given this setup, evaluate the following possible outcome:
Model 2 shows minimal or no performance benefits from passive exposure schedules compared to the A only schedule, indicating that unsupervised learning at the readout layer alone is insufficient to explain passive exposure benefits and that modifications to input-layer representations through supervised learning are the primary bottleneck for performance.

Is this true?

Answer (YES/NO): YES